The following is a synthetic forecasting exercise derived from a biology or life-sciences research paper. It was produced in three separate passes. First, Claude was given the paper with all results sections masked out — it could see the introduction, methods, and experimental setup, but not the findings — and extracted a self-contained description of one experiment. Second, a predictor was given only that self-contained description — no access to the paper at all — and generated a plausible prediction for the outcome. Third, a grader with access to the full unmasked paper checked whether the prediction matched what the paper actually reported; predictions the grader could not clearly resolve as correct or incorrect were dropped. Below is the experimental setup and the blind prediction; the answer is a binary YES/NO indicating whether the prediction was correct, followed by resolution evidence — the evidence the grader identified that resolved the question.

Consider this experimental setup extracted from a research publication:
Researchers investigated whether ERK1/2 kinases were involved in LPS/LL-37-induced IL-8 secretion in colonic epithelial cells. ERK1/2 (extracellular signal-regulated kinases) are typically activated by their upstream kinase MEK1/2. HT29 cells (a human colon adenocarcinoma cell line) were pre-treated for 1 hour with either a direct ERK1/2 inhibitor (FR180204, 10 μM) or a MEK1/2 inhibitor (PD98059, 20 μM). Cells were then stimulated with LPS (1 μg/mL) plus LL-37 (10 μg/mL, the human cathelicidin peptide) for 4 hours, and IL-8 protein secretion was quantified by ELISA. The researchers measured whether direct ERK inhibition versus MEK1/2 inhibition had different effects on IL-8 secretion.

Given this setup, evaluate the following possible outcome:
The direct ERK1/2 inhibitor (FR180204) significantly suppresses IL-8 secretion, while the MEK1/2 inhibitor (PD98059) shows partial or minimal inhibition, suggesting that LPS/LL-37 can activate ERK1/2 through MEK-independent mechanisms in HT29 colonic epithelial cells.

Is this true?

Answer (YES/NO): NO